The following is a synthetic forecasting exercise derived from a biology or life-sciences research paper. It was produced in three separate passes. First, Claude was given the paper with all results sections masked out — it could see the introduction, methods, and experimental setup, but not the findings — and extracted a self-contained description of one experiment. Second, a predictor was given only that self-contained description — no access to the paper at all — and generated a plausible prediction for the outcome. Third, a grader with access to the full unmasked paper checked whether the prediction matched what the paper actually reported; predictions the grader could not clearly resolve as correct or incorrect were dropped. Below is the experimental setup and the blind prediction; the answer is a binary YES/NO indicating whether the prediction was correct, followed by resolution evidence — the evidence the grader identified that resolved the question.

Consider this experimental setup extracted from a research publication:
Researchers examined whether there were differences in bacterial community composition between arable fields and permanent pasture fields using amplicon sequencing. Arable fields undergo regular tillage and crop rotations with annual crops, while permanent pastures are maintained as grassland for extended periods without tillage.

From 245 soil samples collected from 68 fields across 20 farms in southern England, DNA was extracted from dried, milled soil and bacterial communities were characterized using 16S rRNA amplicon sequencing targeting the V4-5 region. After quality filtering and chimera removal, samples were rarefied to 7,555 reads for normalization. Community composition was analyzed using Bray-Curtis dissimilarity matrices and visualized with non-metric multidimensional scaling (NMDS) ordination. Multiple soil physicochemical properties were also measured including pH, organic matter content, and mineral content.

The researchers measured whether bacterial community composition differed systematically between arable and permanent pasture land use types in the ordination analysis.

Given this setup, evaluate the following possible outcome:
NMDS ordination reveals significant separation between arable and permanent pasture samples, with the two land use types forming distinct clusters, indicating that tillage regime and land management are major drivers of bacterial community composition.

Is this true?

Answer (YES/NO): NO